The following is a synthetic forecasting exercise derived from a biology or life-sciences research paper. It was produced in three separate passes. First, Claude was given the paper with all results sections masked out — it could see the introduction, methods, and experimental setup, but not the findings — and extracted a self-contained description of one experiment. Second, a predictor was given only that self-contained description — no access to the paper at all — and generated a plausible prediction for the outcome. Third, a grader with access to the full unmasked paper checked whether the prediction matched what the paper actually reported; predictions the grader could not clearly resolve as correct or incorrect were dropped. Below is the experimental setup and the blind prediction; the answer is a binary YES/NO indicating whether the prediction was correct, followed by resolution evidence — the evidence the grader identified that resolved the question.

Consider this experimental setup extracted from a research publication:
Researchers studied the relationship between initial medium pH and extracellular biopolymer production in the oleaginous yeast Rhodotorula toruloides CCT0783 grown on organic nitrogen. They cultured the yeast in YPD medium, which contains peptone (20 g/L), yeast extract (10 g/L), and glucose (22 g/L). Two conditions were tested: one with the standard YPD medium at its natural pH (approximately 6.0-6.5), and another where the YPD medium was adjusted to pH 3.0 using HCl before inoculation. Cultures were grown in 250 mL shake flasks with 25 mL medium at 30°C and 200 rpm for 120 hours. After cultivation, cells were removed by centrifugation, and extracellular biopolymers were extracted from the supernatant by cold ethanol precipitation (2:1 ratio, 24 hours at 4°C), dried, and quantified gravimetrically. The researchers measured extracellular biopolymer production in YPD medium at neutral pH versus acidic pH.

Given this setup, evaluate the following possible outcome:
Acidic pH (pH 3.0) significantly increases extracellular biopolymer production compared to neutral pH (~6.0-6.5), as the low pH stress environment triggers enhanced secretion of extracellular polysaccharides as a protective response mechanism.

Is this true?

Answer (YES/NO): NO